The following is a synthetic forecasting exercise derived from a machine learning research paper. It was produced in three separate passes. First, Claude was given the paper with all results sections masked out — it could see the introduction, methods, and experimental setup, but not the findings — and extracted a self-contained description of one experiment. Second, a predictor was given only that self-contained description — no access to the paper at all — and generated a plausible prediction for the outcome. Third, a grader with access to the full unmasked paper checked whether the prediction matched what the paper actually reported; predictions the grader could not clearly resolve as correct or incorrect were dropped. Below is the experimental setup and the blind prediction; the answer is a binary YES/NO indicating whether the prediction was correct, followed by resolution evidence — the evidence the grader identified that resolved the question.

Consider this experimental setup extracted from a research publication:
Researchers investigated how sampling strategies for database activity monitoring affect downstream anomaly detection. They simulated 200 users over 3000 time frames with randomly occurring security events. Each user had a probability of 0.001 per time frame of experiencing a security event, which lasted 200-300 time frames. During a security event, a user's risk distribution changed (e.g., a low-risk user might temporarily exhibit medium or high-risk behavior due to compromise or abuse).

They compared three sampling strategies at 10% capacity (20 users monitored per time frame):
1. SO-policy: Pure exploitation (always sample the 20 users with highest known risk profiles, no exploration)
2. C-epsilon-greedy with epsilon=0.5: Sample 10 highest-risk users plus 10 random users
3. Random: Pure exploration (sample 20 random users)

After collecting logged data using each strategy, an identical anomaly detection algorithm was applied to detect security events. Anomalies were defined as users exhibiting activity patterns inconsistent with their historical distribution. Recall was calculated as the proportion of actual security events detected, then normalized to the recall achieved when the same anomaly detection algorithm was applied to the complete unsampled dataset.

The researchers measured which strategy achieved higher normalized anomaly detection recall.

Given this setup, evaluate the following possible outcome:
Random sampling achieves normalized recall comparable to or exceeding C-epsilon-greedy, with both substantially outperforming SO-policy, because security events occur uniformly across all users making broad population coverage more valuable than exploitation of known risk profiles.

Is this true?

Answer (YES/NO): YES